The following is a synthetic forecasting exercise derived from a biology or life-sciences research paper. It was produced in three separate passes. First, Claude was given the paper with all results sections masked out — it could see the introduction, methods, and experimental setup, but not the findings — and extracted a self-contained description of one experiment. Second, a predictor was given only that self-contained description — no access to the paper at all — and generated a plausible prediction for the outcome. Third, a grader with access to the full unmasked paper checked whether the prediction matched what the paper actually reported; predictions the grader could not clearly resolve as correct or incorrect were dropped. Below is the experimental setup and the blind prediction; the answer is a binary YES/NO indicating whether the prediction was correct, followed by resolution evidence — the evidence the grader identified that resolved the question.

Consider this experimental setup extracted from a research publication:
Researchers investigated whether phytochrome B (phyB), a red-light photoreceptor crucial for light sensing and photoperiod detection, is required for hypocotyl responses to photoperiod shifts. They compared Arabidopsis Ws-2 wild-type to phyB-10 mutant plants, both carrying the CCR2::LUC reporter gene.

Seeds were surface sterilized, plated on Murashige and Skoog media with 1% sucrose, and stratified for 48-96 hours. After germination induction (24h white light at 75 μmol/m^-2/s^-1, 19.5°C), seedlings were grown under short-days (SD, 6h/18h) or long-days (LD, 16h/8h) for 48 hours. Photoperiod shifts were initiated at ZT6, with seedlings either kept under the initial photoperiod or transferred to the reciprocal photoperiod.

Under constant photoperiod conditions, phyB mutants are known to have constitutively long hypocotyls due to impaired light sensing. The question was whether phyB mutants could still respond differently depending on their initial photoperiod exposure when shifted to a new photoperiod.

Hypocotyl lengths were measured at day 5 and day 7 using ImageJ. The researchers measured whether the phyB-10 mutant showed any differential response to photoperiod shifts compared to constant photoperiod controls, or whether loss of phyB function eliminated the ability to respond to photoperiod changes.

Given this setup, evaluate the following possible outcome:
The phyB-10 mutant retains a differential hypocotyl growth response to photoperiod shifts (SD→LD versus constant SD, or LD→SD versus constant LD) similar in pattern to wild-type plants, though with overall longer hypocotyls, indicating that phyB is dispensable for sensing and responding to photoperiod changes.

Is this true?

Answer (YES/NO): NO